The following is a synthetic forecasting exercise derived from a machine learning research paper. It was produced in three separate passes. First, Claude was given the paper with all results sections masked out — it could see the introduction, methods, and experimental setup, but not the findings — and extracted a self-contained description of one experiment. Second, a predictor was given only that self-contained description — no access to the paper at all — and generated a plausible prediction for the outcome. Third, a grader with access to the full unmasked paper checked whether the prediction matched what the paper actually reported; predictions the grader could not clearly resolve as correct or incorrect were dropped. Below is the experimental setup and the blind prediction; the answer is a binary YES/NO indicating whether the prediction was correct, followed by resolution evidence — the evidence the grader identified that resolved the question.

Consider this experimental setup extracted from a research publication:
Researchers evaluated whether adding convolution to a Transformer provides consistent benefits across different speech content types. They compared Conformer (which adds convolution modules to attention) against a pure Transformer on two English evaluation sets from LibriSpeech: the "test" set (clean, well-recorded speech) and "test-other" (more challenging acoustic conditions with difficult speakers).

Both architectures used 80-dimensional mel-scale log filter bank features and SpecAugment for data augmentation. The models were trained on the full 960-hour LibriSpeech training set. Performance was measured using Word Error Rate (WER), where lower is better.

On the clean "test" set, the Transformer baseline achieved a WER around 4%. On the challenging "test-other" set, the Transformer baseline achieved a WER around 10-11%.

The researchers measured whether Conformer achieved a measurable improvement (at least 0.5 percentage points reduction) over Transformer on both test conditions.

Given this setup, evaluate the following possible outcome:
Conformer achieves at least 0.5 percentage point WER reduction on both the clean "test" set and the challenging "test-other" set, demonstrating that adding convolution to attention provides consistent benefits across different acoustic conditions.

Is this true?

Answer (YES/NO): NO